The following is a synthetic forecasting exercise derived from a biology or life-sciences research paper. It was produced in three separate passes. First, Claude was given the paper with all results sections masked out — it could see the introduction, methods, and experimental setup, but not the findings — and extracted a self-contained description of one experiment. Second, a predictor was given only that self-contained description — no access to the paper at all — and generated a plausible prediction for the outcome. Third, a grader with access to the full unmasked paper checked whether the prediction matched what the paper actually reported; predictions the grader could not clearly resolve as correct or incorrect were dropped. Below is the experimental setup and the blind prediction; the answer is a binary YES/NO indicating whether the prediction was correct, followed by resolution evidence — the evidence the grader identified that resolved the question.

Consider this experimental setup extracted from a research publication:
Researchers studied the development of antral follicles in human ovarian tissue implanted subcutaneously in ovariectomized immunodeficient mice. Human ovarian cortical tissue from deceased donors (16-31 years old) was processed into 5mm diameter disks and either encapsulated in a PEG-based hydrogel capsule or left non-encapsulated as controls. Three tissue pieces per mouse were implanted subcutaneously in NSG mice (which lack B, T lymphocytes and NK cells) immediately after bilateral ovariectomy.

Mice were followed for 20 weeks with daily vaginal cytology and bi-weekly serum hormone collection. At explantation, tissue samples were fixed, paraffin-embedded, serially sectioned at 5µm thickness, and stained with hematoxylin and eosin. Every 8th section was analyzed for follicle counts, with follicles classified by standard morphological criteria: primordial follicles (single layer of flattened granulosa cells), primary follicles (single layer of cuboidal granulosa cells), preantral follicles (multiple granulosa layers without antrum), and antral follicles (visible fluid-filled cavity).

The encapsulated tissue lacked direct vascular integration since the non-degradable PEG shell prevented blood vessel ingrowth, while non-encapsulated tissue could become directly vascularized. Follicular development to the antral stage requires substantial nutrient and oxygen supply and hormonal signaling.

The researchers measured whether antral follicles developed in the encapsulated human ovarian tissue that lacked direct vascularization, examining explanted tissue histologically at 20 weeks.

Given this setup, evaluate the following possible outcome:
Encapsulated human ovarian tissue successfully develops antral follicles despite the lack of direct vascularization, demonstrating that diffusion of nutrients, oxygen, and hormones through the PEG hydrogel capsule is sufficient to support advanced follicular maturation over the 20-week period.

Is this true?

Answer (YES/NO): YES